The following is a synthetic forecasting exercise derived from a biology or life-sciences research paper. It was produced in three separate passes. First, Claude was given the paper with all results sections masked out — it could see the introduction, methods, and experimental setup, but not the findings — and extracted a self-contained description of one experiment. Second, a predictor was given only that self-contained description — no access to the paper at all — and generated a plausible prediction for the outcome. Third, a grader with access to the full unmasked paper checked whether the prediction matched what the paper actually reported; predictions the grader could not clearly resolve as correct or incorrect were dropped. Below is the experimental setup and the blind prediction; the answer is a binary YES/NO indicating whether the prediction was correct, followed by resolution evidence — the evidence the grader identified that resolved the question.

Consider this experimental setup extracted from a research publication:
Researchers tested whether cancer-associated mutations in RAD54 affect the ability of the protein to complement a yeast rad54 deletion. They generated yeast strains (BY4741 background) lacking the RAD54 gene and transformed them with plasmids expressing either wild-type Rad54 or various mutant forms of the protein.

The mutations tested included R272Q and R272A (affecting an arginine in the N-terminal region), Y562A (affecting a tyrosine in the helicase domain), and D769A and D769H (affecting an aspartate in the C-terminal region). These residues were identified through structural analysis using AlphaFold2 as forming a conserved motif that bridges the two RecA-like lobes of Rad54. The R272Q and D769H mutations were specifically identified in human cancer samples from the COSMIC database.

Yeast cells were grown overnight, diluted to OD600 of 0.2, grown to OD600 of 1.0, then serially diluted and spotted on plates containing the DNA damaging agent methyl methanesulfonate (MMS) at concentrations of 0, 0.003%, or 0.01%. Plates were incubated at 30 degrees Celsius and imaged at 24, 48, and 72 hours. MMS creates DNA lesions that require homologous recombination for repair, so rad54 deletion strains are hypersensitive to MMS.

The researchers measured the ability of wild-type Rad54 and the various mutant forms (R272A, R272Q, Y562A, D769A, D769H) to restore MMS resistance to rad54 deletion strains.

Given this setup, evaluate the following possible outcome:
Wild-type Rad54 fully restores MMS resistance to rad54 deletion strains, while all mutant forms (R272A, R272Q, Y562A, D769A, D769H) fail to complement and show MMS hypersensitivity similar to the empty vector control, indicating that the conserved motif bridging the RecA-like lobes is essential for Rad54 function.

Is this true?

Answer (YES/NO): NO